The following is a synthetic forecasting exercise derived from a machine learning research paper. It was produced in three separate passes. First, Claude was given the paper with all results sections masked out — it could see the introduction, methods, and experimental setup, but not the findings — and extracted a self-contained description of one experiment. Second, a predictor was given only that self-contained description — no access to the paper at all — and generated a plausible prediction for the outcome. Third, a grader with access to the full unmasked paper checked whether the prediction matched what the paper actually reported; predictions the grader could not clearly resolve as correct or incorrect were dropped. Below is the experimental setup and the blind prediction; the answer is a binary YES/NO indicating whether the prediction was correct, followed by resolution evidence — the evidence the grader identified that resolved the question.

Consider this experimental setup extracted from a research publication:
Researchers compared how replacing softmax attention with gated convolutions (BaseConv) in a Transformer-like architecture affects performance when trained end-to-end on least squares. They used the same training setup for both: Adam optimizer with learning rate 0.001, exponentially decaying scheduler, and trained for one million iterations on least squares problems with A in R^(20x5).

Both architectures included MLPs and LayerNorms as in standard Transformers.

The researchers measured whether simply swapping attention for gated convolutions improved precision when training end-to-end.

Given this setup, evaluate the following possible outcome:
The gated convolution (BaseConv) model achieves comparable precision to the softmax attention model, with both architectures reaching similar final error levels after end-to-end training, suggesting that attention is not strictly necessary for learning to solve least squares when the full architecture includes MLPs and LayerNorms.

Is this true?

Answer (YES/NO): NO